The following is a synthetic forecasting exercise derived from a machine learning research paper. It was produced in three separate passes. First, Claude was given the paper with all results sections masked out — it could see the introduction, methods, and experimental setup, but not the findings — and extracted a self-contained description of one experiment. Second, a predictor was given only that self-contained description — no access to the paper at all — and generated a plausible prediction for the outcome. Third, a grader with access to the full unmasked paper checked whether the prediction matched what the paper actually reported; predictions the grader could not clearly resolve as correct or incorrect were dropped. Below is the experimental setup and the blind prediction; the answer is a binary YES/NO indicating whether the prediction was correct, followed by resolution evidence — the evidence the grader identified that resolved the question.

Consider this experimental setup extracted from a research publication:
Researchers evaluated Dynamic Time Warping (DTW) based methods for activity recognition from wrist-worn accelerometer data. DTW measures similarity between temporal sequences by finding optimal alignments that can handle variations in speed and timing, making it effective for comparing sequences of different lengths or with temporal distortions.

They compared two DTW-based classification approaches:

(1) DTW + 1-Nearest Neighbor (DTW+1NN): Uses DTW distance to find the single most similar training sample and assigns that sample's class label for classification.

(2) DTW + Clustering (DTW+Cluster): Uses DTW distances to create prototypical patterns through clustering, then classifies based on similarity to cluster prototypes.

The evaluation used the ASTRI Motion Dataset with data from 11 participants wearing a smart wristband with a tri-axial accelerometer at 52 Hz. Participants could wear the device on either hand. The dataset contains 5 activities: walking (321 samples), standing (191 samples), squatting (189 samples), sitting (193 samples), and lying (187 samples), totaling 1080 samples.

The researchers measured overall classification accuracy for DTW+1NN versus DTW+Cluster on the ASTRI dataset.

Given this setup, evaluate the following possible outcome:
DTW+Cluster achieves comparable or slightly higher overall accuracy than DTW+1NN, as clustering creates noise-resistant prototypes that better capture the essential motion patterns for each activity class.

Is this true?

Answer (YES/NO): YES